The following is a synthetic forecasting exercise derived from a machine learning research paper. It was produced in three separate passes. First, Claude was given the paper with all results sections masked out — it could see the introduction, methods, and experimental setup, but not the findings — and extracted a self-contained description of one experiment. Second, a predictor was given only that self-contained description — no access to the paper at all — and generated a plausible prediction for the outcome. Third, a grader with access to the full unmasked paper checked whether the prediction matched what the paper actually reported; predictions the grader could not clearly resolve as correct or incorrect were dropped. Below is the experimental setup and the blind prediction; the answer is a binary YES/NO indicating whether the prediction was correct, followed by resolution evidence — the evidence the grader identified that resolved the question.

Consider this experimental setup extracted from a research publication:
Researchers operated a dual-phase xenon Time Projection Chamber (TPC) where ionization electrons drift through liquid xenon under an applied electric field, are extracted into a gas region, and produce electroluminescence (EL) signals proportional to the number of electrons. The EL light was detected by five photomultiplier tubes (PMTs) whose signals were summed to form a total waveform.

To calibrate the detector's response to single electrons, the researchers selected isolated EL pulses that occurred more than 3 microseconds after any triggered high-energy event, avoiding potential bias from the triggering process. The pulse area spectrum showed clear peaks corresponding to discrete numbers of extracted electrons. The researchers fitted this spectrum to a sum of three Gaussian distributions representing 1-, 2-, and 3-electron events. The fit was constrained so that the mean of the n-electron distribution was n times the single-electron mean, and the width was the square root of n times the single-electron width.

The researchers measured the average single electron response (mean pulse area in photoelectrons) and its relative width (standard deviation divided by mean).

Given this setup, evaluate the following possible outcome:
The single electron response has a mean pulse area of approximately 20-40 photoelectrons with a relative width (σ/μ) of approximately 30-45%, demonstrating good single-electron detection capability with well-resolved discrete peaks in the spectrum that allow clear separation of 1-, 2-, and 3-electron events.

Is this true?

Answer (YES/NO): NO